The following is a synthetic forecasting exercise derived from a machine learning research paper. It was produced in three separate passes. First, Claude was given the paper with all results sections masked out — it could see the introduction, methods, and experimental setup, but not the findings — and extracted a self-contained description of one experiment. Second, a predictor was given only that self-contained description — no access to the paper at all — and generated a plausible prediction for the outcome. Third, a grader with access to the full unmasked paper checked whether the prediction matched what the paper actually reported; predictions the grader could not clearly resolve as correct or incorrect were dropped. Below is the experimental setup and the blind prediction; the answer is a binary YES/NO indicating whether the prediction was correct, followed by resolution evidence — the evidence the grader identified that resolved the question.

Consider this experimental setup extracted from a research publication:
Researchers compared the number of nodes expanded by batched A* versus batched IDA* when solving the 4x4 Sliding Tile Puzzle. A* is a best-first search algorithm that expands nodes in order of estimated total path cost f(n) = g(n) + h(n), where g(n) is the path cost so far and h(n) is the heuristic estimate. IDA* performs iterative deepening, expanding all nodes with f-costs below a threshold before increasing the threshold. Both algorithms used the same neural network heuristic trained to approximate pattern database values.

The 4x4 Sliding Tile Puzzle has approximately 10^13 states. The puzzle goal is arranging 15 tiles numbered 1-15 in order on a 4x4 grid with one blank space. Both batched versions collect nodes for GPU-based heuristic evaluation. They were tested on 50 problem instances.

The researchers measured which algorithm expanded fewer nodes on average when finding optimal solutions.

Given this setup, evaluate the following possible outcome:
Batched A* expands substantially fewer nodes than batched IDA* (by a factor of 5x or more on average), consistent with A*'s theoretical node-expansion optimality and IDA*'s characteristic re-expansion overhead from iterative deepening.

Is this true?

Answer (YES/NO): YES